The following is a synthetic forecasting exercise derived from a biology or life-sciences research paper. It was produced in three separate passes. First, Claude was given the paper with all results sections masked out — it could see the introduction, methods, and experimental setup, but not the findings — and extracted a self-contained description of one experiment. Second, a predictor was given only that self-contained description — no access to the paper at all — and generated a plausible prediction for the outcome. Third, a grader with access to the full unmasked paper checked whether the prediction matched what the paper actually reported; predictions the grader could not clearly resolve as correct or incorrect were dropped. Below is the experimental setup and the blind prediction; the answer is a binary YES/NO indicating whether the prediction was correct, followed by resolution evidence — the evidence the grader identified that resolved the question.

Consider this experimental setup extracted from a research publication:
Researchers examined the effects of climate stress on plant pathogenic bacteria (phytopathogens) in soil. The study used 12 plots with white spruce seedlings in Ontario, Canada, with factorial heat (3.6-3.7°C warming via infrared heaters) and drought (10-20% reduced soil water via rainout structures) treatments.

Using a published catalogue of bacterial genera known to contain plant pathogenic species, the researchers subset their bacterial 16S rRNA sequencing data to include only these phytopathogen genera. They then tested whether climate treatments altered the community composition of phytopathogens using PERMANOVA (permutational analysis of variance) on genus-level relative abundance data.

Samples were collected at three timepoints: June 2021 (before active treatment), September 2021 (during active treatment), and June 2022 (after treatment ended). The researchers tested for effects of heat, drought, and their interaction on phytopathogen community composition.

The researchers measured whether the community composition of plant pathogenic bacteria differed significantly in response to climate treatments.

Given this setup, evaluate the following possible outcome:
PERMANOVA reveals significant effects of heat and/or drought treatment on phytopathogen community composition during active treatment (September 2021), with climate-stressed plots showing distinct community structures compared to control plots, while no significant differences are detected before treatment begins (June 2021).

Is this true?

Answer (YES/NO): NO